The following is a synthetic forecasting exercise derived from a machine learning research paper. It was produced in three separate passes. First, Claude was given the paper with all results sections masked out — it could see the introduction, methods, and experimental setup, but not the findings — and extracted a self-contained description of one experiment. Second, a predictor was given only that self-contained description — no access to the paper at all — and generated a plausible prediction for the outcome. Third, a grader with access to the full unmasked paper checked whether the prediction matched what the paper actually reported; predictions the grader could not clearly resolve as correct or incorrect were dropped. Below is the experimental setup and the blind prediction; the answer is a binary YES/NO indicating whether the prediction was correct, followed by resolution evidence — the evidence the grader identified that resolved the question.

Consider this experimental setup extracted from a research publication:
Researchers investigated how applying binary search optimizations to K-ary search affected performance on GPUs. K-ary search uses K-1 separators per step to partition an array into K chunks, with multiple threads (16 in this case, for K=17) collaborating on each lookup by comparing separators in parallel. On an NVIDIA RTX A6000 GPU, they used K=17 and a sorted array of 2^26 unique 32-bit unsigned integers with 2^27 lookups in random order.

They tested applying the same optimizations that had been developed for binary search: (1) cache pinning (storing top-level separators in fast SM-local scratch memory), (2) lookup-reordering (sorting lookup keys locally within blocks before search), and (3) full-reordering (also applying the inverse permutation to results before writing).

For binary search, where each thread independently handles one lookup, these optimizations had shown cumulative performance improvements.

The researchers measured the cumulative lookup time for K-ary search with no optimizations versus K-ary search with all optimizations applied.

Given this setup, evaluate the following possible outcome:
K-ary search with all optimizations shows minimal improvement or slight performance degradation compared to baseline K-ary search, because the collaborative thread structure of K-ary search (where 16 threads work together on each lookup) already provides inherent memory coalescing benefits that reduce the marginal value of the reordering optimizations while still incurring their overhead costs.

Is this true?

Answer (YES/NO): YES